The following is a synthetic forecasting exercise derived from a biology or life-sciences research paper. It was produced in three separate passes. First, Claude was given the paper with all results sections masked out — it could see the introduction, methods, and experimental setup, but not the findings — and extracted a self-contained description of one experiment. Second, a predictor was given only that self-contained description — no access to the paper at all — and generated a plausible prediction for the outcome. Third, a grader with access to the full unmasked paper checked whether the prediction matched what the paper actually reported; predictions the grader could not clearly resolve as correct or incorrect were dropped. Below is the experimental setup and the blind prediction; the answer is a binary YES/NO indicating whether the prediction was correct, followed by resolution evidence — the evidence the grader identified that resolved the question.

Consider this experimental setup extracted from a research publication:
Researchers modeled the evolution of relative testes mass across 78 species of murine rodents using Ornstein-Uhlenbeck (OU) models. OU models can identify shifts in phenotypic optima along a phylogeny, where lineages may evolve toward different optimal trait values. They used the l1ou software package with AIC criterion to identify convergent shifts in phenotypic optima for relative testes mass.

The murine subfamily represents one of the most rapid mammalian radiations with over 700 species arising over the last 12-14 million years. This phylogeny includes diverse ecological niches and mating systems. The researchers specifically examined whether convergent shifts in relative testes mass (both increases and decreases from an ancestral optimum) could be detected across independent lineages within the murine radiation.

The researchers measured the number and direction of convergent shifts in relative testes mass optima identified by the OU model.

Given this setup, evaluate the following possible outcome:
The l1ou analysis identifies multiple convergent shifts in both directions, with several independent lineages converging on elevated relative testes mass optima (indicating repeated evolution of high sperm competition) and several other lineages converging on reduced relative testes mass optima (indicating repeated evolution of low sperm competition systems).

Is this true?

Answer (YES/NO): NO